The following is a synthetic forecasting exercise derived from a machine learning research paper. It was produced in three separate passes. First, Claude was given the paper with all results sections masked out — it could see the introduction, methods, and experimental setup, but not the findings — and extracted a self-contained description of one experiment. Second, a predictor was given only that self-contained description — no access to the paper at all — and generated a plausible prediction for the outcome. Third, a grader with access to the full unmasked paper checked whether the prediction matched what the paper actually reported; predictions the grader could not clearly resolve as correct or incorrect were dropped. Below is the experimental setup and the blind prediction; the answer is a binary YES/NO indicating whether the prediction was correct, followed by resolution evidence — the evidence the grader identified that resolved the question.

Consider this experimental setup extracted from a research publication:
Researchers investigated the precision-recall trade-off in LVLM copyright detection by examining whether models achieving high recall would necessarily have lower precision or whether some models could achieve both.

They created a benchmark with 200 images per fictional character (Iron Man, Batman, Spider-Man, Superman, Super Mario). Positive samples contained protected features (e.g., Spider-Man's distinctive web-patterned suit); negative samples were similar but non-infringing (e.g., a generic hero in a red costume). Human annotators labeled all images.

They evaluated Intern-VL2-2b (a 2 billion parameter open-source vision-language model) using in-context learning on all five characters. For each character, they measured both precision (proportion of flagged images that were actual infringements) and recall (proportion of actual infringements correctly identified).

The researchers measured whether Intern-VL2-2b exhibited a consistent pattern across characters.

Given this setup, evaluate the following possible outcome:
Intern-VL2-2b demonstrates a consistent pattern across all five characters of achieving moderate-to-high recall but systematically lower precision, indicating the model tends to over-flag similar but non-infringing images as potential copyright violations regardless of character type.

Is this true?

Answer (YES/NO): YES